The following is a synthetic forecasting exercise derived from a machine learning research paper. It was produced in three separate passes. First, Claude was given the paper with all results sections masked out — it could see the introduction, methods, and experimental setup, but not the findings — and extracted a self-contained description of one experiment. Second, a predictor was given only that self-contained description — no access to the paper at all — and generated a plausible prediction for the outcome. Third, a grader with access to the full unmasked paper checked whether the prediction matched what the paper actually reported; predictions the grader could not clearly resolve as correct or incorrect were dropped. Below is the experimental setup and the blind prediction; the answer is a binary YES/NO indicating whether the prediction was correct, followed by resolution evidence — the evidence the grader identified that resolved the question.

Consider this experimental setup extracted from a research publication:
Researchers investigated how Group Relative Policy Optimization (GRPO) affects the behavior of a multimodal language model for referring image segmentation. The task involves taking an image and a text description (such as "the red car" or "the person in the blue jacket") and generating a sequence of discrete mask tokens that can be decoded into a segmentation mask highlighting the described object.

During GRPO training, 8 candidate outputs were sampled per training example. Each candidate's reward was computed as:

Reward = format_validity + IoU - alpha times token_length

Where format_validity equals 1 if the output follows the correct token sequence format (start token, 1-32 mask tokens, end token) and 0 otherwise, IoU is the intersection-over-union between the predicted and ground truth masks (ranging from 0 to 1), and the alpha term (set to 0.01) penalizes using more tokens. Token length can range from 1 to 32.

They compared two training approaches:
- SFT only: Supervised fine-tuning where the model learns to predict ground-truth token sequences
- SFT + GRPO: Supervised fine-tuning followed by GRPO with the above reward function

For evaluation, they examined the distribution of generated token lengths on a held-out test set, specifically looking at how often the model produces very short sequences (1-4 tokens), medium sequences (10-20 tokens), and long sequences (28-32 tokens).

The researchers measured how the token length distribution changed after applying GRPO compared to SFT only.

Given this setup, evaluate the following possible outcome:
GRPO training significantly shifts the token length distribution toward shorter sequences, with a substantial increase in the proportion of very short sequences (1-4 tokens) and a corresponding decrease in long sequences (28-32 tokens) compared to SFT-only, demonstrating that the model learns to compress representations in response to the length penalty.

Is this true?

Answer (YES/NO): NO